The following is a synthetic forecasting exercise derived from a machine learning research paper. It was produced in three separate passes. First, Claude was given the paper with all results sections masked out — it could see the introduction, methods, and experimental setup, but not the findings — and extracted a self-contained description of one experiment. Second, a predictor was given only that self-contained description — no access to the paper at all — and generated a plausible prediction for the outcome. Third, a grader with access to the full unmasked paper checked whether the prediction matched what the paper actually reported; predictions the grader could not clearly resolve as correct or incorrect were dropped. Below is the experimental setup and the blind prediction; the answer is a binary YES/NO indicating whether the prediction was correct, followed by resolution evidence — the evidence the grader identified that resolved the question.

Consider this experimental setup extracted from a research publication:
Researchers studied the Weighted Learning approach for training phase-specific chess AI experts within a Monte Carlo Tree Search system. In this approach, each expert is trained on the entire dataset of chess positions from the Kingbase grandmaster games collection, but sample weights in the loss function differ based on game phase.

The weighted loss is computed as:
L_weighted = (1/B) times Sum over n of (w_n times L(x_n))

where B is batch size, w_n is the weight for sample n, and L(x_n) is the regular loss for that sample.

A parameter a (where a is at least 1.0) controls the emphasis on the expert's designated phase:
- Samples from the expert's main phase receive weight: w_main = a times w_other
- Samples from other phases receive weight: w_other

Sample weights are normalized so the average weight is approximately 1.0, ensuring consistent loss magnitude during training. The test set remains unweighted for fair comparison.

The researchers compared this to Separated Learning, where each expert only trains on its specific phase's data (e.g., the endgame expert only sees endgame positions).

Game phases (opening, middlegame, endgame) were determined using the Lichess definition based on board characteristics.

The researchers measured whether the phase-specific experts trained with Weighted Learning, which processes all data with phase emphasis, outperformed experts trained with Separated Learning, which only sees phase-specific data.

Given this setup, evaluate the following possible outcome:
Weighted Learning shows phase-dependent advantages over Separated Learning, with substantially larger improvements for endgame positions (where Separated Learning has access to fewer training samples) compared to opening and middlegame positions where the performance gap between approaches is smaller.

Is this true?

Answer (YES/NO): NO